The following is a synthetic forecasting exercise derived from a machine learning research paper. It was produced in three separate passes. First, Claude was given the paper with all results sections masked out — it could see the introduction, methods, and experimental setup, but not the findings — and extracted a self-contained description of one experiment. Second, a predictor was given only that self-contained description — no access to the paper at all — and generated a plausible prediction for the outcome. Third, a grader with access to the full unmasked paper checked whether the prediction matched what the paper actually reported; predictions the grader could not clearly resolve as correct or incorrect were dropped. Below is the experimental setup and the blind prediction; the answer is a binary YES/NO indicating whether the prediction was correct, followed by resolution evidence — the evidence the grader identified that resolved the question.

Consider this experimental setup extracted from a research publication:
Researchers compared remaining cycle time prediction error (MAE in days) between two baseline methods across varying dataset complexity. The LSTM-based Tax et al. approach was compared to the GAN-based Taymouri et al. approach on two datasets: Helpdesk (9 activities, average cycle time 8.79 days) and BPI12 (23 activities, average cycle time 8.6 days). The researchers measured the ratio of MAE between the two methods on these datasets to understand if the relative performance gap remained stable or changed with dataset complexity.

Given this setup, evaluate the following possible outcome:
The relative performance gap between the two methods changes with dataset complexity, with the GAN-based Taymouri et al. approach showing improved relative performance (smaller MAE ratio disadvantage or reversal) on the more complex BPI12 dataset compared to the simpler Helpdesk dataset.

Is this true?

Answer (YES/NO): YES